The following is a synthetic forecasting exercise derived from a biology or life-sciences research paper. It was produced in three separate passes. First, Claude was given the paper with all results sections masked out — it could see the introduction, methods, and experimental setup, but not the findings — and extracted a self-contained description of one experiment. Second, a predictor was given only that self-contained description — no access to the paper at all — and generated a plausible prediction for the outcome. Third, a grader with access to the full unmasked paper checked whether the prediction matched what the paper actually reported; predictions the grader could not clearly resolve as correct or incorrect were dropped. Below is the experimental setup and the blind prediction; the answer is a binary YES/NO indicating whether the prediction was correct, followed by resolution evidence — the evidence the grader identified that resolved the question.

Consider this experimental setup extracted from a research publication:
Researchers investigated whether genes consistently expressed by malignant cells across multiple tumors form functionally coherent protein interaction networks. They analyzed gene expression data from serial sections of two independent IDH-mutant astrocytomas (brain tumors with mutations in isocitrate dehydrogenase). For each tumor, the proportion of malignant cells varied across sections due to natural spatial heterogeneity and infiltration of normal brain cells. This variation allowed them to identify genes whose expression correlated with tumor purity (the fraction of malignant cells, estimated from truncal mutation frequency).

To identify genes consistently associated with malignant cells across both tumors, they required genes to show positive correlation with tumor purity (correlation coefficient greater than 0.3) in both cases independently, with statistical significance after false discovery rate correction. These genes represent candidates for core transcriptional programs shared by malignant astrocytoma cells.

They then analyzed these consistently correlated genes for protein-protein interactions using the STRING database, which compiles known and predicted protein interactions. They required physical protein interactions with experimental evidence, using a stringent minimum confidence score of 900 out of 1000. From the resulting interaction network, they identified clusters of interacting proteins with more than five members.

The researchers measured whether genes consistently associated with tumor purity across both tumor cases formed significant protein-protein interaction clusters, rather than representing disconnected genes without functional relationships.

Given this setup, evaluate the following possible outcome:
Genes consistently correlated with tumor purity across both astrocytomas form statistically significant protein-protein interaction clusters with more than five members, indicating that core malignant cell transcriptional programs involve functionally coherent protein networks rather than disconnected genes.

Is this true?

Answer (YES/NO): YES